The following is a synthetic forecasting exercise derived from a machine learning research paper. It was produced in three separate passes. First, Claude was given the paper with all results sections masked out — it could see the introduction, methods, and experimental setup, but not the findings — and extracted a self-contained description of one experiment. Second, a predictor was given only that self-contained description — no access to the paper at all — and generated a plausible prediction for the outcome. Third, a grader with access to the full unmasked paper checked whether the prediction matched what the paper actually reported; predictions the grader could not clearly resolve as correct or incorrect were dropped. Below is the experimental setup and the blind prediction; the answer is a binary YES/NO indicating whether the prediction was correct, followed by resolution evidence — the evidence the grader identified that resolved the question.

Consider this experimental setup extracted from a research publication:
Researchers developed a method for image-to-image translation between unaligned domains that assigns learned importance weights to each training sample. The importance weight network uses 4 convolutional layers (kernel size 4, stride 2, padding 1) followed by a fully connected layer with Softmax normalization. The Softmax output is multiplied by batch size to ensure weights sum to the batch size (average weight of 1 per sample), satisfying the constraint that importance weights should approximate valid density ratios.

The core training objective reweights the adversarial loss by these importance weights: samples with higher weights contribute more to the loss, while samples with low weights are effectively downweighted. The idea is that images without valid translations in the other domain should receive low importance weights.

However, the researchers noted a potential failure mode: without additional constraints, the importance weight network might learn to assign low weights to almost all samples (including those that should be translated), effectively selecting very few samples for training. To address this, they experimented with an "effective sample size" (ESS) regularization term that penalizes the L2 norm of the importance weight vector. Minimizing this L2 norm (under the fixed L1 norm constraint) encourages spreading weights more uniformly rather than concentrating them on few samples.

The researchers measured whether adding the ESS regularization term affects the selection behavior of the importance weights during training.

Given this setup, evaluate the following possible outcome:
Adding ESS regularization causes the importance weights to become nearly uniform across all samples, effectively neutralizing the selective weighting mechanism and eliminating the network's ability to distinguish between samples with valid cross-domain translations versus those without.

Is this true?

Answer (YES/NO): NO